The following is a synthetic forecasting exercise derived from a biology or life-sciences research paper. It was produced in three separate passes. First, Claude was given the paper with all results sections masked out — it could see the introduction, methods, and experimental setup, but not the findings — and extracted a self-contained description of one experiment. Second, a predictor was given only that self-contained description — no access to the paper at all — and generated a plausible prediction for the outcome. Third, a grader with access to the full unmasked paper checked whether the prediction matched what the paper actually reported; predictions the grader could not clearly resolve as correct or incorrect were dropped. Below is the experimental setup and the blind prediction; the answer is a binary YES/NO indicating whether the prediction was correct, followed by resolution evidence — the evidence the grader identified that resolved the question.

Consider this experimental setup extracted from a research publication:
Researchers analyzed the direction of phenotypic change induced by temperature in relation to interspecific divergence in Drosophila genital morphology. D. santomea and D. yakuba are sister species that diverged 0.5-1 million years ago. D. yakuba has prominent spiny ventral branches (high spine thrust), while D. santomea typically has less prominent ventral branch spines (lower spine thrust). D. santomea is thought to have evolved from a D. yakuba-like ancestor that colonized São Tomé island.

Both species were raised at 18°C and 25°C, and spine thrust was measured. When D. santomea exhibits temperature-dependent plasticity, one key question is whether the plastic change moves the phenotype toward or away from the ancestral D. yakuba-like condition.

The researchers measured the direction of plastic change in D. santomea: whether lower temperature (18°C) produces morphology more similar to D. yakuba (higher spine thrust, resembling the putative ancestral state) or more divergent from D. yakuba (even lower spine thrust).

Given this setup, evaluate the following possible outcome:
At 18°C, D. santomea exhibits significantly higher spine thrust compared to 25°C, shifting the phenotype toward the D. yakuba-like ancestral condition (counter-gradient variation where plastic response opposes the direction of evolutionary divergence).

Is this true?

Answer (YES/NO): YES